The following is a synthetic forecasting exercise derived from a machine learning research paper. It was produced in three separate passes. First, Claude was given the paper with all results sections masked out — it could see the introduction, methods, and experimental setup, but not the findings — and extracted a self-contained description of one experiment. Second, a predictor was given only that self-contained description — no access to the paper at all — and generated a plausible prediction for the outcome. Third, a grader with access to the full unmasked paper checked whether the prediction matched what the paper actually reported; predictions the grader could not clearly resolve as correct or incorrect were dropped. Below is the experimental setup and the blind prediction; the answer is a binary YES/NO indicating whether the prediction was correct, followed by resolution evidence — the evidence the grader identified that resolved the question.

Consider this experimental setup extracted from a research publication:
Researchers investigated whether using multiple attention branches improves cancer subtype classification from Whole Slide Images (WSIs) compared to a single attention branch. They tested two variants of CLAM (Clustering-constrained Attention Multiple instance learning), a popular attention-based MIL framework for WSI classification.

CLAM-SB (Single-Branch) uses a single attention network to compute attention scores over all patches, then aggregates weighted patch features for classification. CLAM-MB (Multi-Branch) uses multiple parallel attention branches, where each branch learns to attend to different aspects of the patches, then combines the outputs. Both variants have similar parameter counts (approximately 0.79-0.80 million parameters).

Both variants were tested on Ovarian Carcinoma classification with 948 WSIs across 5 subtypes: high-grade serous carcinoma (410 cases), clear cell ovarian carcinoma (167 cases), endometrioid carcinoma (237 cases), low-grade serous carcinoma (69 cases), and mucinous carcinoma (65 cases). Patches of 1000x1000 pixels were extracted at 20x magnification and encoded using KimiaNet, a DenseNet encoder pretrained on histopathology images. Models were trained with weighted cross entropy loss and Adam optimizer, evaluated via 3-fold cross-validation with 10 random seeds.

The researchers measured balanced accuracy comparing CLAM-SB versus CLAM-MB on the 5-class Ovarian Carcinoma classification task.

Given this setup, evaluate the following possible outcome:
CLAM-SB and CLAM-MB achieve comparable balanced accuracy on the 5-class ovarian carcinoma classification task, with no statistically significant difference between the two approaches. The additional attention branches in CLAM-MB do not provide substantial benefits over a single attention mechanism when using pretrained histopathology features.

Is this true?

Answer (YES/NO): YES